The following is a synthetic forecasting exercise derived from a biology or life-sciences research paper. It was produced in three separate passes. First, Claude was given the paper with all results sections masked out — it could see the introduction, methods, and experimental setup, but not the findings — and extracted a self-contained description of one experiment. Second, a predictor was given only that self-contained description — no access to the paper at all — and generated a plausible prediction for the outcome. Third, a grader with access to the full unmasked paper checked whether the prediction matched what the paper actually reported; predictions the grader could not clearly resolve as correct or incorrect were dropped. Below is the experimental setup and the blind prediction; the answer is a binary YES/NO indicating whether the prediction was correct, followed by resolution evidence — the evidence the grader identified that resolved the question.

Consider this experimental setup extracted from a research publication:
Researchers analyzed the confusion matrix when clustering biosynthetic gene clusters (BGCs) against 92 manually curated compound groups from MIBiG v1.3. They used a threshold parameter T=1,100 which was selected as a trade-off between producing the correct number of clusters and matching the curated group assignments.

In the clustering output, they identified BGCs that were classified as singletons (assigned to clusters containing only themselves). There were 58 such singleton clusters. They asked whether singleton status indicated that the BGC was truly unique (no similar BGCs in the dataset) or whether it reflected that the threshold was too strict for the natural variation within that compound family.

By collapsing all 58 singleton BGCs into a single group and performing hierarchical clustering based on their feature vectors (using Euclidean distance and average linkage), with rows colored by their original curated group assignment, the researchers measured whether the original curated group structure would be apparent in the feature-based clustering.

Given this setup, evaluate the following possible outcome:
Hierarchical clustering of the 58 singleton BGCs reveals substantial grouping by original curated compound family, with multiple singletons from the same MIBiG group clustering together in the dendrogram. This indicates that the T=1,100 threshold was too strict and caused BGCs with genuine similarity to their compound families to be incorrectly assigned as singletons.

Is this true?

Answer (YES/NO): YES